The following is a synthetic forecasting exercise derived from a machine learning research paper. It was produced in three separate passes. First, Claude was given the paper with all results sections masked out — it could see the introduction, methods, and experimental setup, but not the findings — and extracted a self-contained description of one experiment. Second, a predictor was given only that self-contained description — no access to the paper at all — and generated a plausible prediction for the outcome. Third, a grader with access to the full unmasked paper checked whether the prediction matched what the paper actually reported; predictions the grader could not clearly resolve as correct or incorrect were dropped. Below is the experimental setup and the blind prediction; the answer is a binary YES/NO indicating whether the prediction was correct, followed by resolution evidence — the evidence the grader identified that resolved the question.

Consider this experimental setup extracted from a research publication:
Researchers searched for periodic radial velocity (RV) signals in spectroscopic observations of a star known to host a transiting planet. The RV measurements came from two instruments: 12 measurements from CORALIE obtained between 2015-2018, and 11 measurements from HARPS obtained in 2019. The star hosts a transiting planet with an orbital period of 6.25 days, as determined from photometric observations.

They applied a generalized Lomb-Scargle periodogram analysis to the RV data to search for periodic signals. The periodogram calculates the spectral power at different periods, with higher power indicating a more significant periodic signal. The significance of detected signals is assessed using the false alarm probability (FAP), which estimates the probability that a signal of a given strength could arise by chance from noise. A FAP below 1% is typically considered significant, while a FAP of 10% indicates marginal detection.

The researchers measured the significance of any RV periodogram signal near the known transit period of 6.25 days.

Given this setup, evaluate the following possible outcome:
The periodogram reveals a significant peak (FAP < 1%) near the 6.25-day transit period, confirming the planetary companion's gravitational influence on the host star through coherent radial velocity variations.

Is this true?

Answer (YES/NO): NO